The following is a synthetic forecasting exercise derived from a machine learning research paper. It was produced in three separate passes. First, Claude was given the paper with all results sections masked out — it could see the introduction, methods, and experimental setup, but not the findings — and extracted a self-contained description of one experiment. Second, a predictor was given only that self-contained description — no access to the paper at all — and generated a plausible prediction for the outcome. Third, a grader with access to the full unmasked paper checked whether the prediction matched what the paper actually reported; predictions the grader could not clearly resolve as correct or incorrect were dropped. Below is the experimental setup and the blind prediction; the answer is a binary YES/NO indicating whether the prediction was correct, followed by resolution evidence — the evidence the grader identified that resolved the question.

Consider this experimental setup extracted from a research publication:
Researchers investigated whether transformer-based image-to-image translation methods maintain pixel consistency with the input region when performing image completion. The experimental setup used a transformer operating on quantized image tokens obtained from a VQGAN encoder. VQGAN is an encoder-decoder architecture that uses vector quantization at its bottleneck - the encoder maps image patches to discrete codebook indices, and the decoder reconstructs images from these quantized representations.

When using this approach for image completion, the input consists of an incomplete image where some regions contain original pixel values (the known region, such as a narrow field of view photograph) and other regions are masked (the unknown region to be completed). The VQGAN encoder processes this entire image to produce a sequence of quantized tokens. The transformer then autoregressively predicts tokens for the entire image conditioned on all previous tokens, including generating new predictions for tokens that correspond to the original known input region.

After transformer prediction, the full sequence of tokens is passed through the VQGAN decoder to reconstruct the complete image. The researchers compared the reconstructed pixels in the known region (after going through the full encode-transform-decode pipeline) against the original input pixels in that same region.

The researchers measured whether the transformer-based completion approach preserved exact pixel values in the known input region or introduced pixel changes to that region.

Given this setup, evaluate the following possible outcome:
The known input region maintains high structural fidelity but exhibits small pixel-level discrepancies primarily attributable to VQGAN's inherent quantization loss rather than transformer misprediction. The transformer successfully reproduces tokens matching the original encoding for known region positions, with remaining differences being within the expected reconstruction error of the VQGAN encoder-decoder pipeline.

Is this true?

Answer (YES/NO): NO